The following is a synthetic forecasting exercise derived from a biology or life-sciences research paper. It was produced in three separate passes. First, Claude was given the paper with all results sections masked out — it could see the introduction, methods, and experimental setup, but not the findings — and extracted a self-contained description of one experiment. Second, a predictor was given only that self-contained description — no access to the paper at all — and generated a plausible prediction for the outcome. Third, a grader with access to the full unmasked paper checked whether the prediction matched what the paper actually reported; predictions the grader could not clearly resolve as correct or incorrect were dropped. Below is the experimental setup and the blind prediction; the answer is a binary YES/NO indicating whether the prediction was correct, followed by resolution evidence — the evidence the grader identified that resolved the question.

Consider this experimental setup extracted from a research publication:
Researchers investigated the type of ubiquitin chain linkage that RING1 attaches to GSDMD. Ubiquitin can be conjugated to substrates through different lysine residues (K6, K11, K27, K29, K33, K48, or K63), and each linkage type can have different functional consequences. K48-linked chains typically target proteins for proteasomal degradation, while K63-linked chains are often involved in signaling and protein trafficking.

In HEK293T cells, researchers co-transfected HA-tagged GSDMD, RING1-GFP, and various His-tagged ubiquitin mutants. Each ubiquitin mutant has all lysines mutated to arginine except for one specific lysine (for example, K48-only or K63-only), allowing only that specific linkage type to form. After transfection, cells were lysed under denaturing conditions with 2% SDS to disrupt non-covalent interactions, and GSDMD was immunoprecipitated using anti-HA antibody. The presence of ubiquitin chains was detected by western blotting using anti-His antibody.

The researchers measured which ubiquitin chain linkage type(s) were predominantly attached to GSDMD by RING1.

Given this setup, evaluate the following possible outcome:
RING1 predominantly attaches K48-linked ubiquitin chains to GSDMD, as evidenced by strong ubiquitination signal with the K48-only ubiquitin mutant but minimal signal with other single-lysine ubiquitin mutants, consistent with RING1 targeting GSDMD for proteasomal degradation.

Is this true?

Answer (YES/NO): YES